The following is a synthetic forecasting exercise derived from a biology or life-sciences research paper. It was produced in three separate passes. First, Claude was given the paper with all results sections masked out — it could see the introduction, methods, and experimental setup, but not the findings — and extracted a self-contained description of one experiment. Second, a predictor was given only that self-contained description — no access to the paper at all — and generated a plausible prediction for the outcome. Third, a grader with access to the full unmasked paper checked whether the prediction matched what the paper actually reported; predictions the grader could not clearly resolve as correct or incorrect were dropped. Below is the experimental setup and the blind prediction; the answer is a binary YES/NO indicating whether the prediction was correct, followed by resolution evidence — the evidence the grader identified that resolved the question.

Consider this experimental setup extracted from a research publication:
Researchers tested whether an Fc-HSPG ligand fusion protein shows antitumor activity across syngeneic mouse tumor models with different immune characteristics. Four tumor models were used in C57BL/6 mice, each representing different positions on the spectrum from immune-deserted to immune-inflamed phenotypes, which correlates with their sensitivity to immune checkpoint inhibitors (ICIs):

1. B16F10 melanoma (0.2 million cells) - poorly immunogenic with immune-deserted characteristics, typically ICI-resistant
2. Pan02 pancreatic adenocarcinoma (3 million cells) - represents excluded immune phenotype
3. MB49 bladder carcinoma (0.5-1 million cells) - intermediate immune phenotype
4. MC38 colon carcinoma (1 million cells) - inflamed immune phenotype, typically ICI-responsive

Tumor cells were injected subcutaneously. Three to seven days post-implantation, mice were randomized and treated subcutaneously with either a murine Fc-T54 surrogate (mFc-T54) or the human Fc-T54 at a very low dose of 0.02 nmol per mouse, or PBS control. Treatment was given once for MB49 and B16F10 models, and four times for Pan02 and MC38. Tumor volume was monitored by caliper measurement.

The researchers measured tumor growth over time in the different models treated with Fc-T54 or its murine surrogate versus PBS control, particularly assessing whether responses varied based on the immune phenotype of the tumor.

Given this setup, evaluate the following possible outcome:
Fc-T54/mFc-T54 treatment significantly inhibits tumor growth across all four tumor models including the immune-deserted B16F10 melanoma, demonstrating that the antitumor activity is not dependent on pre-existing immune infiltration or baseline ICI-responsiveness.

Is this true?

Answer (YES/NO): NO